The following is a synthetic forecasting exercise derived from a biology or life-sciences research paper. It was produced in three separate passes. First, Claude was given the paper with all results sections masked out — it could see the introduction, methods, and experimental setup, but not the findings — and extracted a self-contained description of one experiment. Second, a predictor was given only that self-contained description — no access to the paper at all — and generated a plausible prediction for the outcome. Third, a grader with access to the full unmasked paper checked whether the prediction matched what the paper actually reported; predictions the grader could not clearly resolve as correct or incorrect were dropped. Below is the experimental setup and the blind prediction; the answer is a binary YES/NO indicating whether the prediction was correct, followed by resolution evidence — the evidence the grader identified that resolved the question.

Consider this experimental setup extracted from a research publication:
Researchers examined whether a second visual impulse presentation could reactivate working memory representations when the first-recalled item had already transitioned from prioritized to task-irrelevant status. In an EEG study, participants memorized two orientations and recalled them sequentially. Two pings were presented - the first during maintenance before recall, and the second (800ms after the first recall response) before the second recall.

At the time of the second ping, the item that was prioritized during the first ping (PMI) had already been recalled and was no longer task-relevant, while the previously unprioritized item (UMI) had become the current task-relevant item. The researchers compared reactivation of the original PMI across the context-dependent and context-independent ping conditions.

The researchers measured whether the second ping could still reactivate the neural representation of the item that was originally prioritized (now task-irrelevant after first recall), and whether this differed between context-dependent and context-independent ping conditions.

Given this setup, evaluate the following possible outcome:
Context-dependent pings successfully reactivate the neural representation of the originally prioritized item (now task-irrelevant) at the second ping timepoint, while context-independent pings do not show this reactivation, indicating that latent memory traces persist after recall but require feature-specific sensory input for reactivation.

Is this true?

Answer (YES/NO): NO